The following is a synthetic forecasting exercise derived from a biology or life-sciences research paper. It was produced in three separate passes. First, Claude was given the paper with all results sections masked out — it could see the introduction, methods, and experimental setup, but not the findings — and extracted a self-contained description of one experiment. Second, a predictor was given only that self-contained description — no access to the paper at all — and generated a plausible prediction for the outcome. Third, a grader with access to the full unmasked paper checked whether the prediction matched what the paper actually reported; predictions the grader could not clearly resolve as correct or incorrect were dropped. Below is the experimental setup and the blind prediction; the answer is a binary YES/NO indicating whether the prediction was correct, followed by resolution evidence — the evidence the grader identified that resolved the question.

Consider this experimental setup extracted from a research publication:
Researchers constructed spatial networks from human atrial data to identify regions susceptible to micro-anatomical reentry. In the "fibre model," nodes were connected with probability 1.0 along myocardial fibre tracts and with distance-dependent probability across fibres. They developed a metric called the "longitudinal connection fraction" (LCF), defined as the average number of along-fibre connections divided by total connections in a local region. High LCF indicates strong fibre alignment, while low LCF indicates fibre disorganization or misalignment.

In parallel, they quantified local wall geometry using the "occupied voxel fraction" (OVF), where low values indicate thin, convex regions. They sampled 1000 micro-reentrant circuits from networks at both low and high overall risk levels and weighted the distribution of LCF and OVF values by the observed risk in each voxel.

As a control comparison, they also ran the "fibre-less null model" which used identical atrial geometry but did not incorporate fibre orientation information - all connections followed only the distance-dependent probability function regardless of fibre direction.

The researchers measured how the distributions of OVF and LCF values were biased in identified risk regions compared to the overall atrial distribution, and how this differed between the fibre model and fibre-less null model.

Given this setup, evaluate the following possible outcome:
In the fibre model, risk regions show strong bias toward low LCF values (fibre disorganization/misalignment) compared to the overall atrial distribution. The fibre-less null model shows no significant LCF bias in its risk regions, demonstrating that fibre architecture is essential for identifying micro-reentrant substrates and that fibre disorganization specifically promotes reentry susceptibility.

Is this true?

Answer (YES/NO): NO